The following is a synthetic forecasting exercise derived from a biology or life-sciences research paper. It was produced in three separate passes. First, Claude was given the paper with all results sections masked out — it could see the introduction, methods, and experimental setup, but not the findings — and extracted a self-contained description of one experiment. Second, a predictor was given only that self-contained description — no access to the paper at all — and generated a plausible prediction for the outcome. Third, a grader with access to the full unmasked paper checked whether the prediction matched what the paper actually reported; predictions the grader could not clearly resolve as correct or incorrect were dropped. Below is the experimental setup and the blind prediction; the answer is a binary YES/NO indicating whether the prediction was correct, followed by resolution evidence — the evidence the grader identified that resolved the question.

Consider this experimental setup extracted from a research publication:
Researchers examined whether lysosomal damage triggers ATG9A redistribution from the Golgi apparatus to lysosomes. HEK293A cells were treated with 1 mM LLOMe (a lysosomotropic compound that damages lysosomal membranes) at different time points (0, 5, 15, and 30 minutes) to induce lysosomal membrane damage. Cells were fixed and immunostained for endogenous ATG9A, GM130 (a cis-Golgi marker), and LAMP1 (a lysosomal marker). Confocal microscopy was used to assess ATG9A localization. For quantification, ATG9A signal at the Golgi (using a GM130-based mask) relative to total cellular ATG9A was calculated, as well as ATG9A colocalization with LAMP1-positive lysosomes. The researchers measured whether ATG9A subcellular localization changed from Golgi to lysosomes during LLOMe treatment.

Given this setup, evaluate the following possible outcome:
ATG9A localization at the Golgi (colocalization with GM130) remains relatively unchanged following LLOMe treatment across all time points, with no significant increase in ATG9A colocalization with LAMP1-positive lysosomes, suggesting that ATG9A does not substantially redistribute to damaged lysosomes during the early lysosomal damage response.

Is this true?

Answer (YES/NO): NO